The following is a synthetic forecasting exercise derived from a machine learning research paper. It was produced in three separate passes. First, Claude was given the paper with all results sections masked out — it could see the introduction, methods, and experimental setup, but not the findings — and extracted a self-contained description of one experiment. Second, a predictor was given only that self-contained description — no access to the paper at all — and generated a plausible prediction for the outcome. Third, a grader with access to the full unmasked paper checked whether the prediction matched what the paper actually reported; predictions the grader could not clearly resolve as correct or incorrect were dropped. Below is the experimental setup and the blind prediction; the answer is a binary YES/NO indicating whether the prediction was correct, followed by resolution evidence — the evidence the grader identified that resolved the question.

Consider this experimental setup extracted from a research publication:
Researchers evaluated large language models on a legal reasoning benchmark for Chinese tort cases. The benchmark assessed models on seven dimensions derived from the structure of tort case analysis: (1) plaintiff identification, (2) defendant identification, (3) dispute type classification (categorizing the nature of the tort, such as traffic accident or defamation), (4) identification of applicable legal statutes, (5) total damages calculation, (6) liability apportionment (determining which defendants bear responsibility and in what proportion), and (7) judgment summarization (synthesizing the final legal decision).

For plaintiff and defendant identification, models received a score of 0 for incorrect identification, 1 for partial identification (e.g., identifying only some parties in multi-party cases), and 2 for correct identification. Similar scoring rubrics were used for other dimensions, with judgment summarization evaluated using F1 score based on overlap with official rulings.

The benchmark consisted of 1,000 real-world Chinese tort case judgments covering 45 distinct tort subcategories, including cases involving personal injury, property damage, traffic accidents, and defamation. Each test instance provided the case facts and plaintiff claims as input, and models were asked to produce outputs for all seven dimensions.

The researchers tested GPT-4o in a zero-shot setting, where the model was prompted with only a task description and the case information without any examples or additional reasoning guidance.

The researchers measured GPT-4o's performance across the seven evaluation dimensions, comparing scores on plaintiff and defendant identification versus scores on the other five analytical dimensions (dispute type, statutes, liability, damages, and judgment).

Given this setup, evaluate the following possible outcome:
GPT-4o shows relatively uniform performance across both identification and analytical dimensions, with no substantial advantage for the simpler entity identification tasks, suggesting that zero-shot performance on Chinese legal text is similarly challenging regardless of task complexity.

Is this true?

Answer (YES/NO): NO